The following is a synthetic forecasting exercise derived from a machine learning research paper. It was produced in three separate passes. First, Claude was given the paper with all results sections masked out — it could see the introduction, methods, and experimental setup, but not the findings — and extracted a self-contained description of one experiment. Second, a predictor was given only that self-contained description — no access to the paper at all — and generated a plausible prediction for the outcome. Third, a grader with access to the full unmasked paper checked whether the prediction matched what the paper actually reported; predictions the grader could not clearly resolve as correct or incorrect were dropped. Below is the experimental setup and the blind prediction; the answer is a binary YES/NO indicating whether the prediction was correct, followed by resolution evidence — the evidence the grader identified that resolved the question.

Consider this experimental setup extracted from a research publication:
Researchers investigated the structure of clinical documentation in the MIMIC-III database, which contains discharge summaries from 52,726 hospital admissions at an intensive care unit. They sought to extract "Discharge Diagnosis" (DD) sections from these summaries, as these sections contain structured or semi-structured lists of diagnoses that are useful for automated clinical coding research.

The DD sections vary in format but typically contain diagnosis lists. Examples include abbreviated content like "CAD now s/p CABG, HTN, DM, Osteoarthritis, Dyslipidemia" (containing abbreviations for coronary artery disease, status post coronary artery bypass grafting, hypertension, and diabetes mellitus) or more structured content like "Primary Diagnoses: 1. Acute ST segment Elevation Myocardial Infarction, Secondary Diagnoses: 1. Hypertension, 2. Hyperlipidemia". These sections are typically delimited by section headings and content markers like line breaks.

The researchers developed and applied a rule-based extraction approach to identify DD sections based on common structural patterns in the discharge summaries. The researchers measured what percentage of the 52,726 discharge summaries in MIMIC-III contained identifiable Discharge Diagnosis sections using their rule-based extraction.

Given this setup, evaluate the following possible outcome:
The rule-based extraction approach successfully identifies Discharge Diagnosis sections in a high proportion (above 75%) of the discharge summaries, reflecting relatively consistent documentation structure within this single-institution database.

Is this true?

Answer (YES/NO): YES